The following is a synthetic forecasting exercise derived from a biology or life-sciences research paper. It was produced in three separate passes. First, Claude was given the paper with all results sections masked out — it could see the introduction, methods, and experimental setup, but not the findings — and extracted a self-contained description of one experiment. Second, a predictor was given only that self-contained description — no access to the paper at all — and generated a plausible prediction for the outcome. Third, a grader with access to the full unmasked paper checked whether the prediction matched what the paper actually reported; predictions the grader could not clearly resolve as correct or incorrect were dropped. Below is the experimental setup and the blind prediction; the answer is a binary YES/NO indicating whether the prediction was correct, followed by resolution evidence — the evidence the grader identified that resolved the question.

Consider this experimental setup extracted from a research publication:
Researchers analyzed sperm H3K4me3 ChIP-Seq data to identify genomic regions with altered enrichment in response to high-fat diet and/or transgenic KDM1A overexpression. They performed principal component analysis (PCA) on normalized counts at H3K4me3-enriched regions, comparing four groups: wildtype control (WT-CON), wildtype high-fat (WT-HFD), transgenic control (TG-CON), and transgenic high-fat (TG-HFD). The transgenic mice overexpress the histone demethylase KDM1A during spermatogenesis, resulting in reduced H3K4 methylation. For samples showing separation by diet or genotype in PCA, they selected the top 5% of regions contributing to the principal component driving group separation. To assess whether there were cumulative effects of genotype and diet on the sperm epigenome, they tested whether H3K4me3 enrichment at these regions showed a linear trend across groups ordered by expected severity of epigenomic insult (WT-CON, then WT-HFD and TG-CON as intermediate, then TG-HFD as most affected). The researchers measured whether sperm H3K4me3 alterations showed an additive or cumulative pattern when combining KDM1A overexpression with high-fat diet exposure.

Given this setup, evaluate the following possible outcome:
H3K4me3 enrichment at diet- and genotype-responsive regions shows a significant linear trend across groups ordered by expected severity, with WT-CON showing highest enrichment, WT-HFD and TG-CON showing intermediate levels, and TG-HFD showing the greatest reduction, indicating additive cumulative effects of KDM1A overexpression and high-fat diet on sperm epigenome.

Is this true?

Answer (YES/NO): YES